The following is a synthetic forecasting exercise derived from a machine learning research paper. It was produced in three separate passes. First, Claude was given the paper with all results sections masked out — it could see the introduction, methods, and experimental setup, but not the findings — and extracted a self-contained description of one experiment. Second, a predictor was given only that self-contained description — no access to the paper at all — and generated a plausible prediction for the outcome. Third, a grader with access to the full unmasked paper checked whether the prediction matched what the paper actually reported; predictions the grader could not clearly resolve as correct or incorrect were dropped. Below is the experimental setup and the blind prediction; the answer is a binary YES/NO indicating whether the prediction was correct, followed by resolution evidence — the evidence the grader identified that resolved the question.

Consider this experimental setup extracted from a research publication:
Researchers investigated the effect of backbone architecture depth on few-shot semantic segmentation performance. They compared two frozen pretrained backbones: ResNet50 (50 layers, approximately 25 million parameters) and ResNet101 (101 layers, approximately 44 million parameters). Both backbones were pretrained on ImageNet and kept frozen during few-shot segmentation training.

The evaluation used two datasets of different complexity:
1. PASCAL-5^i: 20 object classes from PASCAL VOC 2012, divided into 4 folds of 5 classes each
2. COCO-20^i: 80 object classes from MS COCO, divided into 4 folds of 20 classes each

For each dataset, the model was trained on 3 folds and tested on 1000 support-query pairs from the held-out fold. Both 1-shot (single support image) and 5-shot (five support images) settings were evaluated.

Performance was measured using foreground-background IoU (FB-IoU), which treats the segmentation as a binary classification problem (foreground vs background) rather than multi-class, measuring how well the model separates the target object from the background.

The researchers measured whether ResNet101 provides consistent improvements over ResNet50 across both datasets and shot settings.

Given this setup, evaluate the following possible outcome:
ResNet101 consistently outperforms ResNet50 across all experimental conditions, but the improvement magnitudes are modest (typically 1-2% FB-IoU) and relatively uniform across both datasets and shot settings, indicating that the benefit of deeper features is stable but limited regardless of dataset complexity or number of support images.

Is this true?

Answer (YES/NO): NO